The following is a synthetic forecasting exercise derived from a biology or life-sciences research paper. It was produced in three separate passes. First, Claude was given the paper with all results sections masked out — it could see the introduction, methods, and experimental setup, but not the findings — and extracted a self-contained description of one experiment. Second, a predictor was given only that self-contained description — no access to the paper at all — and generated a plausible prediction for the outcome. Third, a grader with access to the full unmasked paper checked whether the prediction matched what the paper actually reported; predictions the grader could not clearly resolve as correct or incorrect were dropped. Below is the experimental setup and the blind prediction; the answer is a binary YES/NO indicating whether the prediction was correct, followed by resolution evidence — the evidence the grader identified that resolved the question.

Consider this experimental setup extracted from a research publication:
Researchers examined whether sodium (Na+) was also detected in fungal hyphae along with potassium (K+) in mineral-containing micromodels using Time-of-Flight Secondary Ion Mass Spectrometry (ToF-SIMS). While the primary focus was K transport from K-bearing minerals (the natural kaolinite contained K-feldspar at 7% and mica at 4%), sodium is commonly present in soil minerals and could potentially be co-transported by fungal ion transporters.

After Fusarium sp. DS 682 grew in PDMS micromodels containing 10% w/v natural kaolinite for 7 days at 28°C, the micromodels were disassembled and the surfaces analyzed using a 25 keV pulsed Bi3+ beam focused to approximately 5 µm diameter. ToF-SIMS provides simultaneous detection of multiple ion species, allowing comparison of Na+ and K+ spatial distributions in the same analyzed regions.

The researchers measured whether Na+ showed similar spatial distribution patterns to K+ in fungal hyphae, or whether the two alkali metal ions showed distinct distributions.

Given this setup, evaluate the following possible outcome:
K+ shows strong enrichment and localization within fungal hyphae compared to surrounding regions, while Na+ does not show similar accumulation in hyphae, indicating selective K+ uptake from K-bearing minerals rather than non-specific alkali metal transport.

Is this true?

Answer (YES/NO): NO